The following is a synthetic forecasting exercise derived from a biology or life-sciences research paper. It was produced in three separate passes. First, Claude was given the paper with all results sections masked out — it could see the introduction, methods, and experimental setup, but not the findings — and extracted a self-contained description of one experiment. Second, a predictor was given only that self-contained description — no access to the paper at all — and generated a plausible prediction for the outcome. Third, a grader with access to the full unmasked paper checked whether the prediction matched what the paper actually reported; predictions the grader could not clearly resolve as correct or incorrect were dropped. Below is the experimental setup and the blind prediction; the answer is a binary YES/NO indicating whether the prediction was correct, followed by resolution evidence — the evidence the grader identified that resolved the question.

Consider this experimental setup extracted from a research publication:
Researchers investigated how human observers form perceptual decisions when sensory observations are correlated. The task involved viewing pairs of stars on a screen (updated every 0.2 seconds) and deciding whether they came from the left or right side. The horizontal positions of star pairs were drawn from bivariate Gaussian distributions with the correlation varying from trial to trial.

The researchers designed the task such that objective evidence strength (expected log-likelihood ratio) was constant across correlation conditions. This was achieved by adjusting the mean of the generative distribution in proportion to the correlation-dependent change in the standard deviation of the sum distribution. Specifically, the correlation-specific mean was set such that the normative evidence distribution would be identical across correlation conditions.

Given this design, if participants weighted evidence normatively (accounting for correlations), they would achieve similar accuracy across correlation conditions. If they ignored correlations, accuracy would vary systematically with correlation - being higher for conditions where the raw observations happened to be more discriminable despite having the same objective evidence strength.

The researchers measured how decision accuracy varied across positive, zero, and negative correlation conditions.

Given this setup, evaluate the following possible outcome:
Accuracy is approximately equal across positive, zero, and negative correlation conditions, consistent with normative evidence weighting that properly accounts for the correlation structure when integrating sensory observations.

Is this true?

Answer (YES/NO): YES